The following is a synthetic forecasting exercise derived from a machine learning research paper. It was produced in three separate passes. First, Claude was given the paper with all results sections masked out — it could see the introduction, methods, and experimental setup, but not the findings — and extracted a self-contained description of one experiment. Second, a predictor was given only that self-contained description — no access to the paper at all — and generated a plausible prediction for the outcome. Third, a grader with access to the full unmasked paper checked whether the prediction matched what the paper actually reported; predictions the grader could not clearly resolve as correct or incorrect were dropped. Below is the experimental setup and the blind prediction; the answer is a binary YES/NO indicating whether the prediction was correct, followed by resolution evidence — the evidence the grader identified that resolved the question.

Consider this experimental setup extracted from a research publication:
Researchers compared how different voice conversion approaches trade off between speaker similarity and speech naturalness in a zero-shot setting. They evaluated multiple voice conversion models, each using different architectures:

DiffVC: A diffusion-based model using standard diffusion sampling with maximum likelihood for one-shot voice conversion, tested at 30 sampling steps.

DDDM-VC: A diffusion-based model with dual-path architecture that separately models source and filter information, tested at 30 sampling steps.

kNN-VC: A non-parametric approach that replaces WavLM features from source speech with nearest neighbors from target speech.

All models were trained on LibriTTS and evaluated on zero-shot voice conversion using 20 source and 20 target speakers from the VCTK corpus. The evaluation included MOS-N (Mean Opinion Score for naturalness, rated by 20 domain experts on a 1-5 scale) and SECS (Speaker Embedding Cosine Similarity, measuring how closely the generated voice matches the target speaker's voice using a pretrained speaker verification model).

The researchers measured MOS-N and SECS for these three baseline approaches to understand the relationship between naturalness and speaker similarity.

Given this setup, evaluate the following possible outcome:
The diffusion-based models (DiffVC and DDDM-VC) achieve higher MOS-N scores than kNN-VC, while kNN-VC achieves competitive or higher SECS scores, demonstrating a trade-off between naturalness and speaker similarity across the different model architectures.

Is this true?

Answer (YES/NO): NO